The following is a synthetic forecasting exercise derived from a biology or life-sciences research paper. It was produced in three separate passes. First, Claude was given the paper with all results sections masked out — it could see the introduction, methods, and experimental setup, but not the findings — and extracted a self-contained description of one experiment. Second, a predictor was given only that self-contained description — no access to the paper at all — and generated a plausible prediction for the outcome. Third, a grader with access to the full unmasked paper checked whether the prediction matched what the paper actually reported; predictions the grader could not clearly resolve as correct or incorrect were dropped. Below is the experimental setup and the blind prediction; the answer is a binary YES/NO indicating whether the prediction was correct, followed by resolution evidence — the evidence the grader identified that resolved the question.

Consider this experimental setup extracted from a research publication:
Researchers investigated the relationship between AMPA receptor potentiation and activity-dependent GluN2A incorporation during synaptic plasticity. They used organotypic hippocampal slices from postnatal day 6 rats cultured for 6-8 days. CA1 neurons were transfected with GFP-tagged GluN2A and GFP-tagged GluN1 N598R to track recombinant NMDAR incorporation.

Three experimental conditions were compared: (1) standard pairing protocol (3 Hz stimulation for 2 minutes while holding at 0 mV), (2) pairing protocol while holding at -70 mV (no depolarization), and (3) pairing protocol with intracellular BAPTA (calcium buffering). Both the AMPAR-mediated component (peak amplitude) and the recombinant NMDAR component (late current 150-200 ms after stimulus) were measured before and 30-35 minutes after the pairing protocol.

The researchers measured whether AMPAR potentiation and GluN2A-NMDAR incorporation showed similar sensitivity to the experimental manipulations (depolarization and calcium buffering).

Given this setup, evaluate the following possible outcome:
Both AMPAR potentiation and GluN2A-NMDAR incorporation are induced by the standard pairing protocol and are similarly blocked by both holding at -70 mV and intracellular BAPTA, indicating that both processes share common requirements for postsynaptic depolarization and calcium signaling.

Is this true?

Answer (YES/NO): YES